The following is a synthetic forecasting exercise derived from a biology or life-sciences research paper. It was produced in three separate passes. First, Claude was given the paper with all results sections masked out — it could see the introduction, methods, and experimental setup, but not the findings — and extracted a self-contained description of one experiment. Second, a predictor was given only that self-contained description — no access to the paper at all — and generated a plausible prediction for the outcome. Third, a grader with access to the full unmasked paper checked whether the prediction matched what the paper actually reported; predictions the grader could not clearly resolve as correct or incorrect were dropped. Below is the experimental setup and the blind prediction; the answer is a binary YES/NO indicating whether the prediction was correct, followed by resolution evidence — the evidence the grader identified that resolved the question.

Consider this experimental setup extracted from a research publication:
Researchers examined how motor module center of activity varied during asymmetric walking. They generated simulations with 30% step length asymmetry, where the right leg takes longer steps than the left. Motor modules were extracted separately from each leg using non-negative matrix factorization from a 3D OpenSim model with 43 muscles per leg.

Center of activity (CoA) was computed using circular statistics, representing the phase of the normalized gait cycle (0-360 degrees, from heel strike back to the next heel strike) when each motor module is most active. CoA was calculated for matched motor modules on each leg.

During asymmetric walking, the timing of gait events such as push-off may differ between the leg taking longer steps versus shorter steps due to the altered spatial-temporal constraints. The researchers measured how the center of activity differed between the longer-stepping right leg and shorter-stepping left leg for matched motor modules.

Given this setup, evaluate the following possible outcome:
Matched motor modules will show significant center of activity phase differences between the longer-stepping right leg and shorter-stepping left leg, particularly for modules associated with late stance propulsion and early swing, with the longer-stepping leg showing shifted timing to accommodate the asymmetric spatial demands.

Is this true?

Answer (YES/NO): NO